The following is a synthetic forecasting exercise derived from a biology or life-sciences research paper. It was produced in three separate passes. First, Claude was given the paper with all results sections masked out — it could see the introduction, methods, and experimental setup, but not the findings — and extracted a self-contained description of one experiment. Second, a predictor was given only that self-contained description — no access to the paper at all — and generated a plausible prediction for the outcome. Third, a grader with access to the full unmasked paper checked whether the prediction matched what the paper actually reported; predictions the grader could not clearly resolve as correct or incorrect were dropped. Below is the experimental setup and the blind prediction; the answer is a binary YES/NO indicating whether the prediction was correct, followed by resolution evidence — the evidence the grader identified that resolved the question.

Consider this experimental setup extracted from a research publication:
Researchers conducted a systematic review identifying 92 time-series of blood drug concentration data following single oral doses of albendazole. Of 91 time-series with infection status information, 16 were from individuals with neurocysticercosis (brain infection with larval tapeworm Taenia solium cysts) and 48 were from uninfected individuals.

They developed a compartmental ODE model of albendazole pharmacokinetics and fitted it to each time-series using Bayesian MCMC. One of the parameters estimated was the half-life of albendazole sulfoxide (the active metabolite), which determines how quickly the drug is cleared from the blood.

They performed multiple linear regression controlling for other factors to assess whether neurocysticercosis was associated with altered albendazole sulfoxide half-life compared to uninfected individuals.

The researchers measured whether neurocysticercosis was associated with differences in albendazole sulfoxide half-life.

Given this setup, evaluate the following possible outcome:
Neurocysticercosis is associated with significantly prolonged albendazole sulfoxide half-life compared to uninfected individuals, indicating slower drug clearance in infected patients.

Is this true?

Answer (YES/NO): YES